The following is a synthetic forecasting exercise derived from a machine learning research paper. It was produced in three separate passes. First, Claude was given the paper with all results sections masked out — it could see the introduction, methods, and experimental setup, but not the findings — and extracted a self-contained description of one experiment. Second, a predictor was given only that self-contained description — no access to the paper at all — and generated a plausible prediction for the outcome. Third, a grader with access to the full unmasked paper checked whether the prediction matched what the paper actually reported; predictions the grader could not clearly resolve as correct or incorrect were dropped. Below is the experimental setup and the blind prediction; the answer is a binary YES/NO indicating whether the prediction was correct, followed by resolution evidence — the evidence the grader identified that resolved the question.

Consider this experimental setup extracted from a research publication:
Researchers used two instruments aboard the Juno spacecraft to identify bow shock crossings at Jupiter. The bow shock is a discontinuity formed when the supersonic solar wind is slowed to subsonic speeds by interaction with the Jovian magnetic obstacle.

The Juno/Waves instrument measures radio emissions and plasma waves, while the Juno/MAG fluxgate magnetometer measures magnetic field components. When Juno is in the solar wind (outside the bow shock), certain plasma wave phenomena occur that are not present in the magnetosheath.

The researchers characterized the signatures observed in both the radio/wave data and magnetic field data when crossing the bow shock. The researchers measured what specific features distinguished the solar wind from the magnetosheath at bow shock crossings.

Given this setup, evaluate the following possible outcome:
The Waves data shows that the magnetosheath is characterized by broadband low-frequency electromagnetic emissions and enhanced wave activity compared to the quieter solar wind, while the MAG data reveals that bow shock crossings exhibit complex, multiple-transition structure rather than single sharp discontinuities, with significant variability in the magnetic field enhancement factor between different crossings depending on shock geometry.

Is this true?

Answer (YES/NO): NO